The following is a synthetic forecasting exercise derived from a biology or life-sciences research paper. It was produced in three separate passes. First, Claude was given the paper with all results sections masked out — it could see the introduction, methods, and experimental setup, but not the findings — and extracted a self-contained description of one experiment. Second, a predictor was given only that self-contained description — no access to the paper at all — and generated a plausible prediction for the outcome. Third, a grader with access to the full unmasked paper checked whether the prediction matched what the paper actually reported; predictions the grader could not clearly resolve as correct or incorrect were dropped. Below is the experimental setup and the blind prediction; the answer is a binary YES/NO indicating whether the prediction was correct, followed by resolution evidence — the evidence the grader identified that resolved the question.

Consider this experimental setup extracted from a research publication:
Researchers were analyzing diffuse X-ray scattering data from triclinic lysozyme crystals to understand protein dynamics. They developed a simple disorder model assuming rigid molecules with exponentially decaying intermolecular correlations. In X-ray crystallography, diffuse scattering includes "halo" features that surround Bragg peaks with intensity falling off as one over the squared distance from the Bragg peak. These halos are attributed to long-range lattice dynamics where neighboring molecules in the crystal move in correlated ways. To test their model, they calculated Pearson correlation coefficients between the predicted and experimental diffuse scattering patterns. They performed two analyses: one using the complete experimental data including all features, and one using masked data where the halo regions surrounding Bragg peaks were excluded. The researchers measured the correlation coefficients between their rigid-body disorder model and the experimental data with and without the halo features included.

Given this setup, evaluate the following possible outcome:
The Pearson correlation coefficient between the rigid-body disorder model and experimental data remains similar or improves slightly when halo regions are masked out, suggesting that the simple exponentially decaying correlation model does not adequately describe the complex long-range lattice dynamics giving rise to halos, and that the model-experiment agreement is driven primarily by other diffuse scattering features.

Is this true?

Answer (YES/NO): NO